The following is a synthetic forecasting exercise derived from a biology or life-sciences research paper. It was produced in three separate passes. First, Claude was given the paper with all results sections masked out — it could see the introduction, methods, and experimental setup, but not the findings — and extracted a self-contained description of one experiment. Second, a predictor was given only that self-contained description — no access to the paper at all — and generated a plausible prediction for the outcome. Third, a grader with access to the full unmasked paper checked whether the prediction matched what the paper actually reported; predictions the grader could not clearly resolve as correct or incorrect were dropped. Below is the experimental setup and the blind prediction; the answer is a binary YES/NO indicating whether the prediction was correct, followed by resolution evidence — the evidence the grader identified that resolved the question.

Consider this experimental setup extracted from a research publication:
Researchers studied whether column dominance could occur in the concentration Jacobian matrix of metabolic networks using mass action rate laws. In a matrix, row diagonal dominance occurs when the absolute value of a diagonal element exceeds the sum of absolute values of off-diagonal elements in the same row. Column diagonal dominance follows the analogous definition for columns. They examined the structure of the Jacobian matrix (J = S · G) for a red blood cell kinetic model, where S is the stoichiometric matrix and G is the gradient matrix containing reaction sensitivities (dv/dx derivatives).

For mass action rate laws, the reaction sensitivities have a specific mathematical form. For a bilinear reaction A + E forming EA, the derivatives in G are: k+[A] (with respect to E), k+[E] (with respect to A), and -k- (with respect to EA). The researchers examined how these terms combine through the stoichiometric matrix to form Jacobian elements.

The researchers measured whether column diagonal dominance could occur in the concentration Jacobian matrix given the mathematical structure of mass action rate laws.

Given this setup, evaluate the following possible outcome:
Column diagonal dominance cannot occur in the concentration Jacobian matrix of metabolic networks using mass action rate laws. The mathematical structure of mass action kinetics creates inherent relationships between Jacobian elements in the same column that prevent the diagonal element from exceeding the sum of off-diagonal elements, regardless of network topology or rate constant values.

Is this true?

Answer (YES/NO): YES